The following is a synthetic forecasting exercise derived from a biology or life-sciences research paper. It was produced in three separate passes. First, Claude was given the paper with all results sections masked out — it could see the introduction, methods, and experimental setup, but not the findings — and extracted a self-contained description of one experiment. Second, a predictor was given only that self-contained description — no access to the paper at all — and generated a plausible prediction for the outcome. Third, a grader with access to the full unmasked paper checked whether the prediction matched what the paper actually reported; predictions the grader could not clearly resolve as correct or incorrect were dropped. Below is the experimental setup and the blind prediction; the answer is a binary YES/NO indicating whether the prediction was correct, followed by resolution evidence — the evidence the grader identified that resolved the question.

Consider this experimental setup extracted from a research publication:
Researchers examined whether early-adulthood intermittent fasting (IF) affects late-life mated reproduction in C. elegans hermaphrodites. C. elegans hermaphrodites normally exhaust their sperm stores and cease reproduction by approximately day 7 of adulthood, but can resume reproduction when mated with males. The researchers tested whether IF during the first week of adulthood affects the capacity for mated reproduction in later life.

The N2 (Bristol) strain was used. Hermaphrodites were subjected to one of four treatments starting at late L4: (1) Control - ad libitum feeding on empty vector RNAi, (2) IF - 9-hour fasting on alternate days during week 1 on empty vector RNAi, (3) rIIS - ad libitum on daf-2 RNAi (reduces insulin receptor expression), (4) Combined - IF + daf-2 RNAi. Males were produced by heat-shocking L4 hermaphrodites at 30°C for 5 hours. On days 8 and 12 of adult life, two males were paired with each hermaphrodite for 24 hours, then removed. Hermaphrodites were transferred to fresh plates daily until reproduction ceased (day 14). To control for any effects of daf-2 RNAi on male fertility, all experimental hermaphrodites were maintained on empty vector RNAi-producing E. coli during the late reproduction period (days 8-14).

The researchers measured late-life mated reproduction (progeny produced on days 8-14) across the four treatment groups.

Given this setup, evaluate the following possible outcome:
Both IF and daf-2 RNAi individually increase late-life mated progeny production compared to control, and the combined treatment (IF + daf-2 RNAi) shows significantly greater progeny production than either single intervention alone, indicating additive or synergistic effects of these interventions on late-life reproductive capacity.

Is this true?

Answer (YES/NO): YES